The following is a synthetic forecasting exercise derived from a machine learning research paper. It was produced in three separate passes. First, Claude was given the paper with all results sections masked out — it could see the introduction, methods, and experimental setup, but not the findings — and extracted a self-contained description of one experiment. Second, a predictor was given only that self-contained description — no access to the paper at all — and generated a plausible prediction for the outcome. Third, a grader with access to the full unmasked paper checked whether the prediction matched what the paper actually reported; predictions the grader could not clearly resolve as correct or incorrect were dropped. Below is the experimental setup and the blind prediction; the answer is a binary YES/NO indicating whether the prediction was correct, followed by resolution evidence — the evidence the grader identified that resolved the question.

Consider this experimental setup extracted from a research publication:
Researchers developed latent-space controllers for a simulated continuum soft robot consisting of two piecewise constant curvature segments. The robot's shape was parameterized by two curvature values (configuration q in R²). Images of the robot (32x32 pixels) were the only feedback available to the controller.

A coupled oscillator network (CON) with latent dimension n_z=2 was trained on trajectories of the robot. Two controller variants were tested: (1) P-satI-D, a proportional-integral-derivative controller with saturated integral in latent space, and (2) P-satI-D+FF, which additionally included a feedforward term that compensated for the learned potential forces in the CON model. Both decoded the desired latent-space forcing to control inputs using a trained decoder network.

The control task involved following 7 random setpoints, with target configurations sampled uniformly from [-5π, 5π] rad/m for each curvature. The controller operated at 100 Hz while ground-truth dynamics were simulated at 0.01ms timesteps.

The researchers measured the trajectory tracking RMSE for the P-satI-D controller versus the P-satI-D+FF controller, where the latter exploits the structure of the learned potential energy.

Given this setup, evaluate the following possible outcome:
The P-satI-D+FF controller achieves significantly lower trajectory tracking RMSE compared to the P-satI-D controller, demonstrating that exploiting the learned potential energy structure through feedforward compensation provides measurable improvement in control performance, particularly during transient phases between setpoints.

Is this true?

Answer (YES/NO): YES